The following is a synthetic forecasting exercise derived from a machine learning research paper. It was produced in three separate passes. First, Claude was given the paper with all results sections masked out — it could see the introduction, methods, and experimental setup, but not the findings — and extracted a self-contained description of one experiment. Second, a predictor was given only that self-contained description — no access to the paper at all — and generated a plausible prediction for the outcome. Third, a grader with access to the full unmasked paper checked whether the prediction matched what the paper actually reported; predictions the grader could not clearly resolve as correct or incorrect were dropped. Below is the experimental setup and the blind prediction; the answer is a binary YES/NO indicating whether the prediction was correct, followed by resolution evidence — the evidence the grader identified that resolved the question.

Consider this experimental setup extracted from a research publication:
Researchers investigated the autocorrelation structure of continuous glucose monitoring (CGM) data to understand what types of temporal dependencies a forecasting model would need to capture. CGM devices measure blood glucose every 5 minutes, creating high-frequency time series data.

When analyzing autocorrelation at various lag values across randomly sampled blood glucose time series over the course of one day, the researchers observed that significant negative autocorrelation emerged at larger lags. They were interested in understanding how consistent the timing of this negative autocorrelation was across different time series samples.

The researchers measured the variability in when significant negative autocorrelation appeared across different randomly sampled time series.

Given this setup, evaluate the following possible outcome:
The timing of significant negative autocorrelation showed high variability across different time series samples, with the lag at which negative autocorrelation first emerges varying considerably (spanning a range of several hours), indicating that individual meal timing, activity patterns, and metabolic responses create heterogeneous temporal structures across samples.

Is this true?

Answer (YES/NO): YES